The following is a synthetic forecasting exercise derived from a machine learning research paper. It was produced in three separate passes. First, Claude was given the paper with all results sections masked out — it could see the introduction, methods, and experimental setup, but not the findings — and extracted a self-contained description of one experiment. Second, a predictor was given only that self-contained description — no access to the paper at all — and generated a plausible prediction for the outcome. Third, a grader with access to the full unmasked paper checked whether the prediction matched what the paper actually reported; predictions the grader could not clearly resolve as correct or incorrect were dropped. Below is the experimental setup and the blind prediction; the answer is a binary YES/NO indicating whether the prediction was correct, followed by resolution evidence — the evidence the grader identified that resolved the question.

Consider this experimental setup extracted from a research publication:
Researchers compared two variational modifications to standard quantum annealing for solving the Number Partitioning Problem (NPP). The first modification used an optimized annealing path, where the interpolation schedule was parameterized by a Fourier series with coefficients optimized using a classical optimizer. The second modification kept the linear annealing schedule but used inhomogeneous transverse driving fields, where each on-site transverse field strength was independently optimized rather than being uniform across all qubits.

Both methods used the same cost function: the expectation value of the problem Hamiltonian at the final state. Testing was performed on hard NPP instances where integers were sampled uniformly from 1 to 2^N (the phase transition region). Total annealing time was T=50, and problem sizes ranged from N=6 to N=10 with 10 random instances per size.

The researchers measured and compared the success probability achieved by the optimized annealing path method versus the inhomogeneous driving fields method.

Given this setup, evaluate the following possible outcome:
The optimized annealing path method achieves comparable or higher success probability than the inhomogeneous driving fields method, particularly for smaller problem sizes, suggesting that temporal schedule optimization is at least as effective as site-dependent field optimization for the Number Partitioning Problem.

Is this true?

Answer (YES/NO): NO